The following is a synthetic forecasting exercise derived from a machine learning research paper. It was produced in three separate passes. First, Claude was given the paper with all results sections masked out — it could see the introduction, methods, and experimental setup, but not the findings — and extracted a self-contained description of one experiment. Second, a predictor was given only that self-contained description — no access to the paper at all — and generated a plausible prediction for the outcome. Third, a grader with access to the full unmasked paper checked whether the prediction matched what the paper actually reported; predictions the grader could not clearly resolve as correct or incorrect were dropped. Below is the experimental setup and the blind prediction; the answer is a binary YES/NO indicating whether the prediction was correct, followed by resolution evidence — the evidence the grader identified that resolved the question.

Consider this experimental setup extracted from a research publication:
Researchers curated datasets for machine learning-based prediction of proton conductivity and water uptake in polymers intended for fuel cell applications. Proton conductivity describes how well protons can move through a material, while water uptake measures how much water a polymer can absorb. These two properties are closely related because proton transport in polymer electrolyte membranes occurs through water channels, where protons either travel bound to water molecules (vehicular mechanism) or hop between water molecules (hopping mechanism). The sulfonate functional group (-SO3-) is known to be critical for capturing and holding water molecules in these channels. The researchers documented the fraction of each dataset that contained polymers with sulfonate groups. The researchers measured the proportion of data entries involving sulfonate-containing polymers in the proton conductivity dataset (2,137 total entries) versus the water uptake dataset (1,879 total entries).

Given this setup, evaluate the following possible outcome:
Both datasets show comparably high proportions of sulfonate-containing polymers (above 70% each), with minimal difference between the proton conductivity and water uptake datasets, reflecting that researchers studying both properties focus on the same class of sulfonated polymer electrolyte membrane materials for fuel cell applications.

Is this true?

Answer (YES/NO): NO